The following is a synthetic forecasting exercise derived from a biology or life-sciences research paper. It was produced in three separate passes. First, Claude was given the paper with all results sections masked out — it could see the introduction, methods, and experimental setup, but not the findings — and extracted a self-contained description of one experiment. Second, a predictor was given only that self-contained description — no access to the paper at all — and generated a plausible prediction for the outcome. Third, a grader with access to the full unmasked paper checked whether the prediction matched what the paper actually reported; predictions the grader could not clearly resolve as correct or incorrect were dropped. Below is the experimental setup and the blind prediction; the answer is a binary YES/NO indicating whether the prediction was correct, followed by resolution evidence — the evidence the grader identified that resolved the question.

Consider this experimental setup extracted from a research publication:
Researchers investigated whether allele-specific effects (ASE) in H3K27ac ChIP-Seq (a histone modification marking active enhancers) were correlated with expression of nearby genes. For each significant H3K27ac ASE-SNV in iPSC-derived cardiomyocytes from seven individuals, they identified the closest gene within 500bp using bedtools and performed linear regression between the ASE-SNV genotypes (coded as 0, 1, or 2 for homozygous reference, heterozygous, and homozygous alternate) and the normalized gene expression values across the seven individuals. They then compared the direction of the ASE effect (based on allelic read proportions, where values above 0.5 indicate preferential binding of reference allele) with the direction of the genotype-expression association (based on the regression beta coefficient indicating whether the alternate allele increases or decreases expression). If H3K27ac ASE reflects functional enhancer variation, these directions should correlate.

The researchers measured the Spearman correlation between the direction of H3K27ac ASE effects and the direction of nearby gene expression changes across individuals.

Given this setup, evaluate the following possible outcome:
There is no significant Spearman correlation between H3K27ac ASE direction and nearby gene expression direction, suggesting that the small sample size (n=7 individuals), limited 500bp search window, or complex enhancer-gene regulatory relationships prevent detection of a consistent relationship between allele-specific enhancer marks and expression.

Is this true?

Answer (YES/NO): NO